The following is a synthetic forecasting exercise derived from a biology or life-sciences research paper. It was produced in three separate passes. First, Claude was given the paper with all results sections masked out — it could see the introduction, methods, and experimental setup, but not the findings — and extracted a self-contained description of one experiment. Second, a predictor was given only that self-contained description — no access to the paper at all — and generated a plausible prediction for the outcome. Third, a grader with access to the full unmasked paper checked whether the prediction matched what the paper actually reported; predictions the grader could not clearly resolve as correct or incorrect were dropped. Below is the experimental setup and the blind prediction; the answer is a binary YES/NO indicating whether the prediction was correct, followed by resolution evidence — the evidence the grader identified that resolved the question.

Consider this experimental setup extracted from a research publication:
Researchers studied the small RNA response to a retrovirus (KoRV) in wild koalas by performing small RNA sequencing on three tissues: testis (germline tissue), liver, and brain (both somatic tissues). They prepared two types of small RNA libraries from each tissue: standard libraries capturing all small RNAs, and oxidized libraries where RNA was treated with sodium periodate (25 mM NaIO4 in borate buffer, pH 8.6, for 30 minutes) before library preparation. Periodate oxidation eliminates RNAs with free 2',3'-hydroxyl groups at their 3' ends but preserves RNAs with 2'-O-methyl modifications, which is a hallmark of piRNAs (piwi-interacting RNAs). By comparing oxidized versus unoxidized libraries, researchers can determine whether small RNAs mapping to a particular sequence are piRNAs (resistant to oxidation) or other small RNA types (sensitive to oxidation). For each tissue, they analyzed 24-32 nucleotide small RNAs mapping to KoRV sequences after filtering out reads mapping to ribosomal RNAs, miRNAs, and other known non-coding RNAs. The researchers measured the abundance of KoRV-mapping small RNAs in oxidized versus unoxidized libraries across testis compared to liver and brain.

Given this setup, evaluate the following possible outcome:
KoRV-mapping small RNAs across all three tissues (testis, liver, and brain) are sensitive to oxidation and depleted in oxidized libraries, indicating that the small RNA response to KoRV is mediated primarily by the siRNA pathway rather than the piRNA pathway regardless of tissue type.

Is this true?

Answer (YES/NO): NO